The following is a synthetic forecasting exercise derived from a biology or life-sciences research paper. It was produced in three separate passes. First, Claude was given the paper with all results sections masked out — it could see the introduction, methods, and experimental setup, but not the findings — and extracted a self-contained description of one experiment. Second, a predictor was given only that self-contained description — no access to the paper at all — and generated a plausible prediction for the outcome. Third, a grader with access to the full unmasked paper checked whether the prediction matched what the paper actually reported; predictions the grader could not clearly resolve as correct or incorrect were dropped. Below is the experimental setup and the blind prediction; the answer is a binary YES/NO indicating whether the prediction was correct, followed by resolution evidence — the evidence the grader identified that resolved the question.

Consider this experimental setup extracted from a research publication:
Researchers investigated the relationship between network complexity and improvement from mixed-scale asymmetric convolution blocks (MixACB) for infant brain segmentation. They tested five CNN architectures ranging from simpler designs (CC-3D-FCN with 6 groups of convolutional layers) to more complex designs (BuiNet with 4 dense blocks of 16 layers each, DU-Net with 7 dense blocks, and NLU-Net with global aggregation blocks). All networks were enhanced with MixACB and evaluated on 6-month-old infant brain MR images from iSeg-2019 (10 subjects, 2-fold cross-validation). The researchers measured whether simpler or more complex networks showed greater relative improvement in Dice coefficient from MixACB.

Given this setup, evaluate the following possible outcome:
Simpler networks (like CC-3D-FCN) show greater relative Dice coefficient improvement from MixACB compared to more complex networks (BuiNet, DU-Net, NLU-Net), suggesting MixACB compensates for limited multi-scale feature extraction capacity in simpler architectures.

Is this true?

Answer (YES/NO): YES